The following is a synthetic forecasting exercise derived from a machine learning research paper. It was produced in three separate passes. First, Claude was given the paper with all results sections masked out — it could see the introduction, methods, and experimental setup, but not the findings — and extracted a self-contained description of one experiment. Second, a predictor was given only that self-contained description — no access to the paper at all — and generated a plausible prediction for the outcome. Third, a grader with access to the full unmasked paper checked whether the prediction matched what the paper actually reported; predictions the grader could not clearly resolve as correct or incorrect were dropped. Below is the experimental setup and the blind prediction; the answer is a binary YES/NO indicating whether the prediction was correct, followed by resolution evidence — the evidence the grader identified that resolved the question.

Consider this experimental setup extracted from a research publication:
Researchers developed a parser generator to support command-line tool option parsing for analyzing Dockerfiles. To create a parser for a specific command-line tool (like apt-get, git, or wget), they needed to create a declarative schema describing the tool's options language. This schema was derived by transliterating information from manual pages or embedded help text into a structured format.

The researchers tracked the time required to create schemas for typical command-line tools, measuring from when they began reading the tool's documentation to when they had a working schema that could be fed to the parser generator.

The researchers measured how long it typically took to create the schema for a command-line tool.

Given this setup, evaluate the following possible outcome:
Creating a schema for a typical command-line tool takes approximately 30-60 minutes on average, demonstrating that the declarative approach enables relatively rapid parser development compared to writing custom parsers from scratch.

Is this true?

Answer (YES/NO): NO